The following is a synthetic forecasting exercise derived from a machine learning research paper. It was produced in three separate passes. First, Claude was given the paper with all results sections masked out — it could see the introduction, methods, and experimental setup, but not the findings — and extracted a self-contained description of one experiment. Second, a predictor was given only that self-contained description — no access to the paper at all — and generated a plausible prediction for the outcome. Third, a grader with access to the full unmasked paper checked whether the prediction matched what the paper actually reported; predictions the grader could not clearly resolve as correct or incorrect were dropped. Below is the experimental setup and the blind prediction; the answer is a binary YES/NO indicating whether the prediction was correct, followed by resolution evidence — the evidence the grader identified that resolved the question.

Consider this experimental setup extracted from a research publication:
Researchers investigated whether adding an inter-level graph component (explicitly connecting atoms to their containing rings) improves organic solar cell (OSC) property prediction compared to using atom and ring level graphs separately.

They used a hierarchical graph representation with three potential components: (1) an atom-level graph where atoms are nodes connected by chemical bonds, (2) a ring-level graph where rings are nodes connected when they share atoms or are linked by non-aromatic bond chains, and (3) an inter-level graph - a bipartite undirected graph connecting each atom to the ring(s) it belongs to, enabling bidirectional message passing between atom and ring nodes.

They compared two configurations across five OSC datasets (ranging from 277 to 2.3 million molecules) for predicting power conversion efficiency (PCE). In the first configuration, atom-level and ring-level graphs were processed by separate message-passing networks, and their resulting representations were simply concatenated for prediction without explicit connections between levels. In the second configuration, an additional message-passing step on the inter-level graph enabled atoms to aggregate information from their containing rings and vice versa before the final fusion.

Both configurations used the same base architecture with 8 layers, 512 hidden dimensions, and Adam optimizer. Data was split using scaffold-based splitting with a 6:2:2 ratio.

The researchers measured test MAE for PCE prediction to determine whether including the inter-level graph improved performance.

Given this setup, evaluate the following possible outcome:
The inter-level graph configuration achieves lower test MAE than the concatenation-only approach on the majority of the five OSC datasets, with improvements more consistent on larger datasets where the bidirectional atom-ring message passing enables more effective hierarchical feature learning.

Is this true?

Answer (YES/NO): YES